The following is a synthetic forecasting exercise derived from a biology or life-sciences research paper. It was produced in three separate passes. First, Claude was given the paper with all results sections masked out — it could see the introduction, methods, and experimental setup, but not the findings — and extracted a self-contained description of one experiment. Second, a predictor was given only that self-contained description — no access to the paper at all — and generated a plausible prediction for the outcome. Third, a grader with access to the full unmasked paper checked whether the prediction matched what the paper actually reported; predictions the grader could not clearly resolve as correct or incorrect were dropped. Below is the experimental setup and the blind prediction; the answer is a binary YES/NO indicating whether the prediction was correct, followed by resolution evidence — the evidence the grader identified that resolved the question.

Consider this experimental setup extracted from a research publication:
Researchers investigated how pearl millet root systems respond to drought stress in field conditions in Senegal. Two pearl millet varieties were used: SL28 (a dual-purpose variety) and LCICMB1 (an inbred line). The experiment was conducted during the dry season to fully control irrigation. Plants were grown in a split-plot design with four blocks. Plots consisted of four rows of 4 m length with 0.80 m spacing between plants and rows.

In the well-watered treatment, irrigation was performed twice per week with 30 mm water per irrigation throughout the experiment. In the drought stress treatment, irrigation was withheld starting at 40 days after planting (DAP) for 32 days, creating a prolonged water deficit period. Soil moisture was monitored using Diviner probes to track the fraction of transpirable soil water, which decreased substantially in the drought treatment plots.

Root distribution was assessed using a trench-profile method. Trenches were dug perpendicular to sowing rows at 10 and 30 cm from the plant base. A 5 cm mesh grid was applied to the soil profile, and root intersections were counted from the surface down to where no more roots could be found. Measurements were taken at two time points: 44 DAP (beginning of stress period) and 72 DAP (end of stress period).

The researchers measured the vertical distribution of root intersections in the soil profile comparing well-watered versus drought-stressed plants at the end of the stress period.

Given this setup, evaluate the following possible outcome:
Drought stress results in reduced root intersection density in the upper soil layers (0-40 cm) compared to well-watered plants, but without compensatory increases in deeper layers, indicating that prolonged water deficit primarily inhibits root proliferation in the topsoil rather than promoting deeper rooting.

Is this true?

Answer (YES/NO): NO